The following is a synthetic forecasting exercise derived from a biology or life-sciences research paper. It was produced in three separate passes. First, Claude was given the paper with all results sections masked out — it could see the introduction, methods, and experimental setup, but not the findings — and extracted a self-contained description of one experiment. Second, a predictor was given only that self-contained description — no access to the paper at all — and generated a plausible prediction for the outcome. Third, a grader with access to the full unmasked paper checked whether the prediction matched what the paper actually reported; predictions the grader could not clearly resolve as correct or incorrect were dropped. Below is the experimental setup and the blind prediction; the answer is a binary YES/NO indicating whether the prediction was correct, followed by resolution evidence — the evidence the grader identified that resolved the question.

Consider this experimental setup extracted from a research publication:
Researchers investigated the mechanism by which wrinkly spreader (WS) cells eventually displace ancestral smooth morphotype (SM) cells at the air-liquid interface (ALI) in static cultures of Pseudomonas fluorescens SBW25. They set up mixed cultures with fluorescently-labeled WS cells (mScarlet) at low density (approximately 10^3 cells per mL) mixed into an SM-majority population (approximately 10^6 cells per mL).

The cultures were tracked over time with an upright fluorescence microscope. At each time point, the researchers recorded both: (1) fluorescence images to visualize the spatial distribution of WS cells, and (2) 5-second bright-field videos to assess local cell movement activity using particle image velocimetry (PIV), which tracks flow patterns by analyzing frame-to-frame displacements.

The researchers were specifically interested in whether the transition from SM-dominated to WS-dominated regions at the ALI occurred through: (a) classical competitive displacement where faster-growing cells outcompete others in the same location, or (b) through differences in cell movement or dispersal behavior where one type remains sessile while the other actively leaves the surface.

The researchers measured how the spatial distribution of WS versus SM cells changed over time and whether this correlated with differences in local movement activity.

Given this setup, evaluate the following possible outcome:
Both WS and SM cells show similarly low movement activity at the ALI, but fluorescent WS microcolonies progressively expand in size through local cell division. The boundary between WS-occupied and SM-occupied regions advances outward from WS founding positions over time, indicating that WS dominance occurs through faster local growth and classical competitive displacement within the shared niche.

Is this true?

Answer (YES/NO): NO